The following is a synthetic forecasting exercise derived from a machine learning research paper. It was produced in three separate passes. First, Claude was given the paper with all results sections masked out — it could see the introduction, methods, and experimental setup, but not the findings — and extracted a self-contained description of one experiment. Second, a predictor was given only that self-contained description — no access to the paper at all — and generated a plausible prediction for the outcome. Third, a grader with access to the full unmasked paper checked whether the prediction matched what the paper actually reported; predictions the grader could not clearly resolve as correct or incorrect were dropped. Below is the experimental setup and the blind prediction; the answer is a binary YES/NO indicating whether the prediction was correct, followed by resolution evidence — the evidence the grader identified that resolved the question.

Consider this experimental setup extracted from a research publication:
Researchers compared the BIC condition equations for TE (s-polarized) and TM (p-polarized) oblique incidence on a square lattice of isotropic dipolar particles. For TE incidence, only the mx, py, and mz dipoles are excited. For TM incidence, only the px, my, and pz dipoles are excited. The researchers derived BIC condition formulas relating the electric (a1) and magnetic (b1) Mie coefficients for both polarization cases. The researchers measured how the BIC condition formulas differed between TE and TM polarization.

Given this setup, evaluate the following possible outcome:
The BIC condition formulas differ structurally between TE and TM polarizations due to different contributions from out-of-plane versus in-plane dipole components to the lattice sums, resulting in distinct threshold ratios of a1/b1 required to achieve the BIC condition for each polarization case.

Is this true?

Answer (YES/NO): NO